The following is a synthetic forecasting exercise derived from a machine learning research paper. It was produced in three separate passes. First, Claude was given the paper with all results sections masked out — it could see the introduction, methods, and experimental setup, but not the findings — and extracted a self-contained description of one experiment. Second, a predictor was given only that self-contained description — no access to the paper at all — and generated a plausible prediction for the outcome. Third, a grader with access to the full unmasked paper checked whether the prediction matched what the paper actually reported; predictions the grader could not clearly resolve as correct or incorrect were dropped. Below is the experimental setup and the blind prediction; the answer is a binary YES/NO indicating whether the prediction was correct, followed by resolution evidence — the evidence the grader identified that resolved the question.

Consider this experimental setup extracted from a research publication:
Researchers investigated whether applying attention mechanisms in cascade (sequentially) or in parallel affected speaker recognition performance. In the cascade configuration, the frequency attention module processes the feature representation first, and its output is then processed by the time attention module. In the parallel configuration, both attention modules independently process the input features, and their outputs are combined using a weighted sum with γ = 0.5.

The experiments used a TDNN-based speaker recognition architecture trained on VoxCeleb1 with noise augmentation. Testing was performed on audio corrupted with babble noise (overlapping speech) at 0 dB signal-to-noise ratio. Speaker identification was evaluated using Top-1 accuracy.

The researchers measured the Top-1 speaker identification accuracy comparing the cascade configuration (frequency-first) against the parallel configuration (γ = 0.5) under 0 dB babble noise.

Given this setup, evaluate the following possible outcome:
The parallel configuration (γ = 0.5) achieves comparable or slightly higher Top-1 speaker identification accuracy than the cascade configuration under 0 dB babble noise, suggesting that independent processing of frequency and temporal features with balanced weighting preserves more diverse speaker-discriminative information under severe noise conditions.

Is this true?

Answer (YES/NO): NO